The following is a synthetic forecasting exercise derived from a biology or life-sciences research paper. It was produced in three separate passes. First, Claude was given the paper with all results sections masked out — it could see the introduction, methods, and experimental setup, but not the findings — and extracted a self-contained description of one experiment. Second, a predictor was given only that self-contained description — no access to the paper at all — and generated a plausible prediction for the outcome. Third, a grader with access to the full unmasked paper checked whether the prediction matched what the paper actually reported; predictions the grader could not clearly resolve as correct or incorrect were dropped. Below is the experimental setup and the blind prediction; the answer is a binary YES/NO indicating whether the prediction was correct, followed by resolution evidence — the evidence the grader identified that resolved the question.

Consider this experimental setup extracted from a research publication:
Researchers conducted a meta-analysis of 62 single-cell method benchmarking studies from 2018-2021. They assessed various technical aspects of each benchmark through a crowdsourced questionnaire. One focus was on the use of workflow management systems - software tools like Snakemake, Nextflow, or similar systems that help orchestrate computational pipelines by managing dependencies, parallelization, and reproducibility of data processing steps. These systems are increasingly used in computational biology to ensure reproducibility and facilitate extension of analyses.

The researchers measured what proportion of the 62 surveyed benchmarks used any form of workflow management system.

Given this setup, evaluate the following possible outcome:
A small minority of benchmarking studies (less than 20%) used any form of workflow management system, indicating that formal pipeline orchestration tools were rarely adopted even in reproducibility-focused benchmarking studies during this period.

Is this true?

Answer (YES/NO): NO